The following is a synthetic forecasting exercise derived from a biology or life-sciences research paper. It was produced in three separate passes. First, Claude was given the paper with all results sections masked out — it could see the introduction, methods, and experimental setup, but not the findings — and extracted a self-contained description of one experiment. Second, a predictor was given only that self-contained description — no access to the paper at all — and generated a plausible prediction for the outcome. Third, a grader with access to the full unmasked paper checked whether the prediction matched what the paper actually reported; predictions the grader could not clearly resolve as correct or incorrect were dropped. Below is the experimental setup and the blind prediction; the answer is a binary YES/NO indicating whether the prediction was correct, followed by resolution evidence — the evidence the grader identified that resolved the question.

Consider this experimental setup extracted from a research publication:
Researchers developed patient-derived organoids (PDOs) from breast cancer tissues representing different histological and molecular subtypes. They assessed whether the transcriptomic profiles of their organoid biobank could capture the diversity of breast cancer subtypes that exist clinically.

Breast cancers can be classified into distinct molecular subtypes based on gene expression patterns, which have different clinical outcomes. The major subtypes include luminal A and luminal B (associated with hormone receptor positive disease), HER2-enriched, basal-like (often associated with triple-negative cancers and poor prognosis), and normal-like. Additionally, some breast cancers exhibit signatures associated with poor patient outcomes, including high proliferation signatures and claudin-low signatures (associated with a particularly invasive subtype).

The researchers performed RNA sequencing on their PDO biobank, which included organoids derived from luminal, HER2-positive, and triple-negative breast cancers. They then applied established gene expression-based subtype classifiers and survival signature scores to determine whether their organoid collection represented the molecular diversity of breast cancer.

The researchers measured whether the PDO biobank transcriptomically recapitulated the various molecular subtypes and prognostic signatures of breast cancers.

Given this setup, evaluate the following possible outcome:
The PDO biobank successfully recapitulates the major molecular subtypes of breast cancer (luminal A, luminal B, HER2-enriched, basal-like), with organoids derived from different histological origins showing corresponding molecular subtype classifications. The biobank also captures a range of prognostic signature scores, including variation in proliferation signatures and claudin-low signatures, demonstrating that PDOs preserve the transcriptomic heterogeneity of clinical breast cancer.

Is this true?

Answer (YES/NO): NO